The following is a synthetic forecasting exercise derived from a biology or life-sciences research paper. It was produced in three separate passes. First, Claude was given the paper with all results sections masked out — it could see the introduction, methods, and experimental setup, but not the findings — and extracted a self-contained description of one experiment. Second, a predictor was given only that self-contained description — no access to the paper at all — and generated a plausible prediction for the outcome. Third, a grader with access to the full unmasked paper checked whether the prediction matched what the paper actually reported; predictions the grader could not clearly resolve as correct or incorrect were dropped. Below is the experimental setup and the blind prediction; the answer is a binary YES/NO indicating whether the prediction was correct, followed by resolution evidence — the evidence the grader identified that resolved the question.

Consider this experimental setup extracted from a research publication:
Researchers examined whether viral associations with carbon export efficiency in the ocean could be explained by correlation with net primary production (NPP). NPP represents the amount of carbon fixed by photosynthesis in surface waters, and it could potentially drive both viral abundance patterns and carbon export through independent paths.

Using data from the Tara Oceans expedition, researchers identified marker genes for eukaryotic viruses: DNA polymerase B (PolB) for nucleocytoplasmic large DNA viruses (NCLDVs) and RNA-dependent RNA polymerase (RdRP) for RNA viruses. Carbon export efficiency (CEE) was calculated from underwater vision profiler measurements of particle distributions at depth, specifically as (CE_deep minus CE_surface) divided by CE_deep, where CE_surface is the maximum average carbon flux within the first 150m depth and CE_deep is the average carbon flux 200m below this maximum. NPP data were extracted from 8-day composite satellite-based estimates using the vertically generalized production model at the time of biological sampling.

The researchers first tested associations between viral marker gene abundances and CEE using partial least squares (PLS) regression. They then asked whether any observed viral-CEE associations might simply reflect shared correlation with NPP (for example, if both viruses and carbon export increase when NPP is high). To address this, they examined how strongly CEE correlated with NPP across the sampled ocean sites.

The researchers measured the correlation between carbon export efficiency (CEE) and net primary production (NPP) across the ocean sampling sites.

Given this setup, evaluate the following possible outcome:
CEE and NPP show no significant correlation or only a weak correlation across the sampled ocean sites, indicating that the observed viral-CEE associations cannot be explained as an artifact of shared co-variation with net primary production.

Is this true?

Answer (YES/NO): YES